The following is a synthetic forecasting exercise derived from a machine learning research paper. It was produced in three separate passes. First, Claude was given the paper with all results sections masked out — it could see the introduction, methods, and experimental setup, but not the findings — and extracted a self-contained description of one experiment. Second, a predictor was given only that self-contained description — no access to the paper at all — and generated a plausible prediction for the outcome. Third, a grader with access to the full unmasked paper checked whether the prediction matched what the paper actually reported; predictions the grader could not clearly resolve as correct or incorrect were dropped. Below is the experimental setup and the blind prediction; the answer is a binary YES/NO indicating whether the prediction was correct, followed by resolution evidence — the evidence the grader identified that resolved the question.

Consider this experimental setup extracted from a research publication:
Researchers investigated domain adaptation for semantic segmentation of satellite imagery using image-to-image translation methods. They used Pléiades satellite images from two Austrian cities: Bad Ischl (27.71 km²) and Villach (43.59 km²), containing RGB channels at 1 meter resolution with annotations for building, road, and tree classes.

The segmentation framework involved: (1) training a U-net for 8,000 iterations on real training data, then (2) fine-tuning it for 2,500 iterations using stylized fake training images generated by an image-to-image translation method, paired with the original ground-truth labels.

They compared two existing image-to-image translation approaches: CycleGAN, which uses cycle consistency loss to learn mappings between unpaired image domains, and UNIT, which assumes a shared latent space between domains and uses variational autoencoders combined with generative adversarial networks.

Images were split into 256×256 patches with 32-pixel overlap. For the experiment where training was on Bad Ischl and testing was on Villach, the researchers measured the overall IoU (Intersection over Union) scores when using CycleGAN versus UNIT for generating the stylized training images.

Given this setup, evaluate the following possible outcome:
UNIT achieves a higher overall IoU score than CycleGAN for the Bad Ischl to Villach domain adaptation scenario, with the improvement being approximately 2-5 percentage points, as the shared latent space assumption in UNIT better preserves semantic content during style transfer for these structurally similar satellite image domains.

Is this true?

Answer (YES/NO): NO